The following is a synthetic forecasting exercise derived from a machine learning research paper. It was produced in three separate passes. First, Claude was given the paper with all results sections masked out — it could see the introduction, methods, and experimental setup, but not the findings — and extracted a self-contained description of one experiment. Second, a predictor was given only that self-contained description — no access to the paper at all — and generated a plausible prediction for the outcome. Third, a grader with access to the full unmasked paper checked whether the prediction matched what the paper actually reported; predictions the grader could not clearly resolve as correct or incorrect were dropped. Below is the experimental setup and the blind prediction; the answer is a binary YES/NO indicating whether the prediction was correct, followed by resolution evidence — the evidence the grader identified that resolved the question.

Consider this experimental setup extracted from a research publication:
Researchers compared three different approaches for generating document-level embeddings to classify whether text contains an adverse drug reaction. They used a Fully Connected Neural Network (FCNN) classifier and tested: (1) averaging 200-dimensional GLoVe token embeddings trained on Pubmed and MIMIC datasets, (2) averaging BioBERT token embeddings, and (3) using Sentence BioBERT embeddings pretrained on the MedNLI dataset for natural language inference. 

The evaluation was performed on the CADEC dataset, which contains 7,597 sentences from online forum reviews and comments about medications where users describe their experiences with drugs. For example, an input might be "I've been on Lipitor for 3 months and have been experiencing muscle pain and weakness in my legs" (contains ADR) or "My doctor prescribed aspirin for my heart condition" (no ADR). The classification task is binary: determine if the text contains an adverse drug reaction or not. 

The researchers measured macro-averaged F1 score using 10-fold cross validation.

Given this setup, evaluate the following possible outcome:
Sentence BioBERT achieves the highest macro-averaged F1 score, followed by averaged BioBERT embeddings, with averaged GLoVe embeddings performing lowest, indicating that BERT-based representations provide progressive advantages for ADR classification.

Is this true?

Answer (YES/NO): YES